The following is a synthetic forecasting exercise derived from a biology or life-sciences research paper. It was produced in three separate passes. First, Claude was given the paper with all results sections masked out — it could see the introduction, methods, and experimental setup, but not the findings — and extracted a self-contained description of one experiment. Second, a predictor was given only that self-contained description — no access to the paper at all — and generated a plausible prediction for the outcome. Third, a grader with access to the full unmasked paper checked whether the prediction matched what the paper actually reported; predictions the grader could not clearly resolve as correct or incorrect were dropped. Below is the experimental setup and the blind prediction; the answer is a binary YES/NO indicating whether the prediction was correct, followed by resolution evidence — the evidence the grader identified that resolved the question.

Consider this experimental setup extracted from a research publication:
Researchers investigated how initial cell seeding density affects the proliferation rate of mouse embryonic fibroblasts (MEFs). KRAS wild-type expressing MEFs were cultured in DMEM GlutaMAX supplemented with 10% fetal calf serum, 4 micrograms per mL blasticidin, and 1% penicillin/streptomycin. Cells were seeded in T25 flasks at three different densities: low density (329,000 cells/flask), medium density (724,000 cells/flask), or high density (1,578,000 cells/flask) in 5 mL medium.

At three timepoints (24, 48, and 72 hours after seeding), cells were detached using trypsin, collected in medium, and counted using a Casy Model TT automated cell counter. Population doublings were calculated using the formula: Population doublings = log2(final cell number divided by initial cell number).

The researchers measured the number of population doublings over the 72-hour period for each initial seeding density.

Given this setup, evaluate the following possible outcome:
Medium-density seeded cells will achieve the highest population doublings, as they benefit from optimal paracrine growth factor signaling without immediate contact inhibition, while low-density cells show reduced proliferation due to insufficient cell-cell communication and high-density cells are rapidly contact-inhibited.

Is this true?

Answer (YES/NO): NO